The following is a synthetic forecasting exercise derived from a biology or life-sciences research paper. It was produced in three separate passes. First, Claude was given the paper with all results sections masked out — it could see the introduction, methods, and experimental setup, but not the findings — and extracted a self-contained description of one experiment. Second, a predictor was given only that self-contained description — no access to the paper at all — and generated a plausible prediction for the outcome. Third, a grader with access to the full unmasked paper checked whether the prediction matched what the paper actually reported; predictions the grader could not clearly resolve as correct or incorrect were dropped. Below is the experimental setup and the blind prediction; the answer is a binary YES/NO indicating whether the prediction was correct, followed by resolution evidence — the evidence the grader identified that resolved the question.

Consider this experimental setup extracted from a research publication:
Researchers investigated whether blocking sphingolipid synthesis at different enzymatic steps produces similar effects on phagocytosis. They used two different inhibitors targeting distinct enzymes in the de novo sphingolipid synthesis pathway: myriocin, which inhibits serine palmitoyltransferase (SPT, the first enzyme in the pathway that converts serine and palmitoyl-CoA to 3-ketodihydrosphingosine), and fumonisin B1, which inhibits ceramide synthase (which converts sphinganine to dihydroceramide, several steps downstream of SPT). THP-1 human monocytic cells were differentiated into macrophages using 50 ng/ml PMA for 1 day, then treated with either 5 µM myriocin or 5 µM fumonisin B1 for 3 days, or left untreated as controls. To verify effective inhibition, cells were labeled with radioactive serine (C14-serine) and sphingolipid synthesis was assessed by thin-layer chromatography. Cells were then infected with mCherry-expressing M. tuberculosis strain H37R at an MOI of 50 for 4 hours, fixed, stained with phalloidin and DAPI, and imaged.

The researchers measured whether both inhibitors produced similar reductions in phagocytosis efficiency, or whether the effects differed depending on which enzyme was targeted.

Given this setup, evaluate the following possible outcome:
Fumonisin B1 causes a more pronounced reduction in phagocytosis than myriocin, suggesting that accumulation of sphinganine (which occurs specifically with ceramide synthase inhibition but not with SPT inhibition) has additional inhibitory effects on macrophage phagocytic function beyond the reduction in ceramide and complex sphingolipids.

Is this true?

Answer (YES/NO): NO